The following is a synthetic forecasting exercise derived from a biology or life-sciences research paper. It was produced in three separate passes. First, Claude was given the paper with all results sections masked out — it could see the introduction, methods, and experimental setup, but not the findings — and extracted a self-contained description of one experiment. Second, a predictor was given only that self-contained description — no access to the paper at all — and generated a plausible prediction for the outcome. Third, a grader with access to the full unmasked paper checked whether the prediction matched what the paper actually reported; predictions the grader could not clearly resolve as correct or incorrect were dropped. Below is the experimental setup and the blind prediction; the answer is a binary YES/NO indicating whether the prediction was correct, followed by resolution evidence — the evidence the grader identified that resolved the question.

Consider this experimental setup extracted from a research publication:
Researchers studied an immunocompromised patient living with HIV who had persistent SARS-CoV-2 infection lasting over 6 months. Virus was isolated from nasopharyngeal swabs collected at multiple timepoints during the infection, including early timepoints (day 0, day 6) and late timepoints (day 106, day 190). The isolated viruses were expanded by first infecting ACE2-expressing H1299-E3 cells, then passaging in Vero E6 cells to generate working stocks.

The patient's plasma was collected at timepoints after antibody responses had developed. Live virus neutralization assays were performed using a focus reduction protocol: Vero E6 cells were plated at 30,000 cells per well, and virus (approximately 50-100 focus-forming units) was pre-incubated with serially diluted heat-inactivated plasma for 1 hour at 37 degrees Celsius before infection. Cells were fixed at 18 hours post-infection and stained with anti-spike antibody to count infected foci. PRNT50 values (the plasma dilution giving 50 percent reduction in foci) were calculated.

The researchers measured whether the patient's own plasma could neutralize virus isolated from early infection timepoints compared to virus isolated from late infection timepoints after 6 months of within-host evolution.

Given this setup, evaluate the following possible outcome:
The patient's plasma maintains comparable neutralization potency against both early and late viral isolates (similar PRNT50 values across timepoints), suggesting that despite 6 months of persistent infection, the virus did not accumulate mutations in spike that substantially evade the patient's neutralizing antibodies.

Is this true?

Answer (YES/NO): NO